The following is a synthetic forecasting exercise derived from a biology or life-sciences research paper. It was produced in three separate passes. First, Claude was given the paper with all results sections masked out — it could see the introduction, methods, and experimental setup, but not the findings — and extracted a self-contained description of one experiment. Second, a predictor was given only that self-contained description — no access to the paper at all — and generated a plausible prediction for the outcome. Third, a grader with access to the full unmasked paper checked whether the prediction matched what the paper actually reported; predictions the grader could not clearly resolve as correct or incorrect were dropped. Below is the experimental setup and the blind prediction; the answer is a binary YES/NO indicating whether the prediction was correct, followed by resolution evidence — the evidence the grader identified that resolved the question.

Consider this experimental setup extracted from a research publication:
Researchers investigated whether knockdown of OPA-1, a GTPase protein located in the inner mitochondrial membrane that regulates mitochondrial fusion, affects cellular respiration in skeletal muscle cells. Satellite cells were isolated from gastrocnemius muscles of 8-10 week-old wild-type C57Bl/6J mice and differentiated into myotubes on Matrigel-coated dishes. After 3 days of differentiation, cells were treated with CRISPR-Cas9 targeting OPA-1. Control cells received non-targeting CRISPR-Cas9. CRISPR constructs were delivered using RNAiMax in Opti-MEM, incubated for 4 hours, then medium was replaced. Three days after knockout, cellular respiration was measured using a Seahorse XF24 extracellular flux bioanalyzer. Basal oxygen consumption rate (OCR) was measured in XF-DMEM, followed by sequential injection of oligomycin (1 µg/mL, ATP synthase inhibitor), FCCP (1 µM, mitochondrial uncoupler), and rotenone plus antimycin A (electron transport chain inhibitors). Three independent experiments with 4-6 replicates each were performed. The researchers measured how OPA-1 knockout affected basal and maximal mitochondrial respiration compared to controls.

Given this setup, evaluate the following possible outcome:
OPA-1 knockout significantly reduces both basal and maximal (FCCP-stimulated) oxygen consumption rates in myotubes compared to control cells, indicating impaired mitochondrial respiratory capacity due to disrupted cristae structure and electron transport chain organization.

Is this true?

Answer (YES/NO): YES